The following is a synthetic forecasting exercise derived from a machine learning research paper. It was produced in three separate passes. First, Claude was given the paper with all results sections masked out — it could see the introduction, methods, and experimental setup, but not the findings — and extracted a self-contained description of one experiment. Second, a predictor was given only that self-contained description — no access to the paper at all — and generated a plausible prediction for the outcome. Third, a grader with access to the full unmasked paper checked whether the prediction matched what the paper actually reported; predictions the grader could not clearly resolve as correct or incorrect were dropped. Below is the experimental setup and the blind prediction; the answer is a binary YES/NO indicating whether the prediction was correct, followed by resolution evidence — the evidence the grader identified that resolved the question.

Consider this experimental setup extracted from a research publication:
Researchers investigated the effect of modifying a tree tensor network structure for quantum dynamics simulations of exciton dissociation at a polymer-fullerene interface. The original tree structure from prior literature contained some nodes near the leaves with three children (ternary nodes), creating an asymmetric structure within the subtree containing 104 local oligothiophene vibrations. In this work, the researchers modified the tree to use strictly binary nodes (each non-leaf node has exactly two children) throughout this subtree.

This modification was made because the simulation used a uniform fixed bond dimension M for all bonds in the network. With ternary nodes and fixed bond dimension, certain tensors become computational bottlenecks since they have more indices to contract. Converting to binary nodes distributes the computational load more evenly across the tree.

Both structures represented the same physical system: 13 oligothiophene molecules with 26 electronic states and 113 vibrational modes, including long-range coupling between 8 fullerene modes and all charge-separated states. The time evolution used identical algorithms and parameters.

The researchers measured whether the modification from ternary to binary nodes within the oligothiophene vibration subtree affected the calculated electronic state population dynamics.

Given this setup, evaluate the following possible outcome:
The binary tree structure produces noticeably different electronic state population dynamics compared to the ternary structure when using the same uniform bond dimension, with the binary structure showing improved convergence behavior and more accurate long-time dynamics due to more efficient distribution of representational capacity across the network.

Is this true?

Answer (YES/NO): NO